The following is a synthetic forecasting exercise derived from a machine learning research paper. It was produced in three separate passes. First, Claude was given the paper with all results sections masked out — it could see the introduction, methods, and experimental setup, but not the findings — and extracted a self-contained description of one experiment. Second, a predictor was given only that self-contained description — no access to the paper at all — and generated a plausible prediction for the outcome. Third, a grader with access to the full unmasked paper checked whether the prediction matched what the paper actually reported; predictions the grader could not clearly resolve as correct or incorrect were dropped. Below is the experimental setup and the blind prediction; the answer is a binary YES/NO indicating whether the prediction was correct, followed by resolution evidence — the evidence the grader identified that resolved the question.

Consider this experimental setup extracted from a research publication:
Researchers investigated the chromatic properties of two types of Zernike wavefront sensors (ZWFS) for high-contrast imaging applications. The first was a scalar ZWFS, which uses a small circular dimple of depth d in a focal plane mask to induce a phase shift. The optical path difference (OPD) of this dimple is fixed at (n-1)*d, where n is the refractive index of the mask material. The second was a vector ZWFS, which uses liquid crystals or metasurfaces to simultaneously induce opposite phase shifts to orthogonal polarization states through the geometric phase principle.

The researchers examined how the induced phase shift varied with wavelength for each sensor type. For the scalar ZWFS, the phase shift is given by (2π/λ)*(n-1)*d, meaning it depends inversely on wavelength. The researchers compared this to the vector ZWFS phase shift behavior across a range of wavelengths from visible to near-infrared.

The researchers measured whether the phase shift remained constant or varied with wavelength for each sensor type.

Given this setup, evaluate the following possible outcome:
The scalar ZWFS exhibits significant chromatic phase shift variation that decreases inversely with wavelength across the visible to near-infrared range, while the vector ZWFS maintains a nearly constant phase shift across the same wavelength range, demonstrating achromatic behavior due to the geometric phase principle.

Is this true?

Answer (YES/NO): YES